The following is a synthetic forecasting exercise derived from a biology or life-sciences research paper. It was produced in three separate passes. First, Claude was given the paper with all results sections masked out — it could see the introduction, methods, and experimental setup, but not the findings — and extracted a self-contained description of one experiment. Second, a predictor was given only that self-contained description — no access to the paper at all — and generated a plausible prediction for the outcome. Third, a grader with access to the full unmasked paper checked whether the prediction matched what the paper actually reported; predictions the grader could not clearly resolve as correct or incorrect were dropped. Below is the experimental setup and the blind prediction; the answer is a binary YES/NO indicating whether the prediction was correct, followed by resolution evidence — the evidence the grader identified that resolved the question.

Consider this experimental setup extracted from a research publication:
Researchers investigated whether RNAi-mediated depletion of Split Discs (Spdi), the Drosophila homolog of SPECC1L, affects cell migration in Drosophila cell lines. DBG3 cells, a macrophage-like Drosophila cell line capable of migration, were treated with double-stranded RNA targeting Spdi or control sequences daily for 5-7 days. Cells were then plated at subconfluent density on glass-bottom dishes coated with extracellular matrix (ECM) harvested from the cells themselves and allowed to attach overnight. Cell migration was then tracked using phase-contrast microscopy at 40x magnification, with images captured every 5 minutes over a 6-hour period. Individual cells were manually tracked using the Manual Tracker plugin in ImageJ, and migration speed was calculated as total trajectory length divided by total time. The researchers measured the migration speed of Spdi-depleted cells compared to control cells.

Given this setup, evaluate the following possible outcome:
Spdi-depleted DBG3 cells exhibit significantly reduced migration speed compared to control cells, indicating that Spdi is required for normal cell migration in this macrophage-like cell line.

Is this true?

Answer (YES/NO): NO